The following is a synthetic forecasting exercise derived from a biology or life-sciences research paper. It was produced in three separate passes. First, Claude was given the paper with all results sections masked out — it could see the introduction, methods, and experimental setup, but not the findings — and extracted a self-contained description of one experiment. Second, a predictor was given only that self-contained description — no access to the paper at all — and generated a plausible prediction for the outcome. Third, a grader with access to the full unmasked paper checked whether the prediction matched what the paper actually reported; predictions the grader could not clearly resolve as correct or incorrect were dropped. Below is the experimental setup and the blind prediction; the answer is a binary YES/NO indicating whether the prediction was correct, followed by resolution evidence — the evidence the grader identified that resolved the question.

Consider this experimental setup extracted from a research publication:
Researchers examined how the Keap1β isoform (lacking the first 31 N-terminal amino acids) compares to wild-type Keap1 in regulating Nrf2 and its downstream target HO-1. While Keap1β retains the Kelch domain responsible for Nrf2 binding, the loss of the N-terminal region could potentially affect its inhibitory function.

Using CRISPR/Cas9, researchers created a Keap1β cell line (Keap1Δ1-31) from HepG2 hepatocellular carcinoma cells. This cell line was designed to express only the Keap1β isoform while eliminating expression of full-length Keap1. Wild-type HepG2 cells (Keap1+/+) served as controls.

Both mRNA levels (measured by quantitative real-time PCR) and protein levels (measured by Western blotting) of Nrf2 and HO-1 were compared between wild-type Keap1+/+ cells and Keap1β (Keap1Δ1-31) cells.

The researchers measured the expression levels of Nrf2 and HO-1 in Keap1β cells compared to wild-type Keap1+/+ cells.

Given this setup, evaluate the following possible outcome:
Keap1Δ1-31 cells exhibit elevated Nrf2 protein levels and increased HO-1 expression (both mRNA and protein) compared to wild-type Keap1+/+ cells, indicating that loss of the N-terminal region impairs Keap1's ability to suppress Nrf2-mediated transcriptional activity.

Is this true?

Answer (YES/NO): NO